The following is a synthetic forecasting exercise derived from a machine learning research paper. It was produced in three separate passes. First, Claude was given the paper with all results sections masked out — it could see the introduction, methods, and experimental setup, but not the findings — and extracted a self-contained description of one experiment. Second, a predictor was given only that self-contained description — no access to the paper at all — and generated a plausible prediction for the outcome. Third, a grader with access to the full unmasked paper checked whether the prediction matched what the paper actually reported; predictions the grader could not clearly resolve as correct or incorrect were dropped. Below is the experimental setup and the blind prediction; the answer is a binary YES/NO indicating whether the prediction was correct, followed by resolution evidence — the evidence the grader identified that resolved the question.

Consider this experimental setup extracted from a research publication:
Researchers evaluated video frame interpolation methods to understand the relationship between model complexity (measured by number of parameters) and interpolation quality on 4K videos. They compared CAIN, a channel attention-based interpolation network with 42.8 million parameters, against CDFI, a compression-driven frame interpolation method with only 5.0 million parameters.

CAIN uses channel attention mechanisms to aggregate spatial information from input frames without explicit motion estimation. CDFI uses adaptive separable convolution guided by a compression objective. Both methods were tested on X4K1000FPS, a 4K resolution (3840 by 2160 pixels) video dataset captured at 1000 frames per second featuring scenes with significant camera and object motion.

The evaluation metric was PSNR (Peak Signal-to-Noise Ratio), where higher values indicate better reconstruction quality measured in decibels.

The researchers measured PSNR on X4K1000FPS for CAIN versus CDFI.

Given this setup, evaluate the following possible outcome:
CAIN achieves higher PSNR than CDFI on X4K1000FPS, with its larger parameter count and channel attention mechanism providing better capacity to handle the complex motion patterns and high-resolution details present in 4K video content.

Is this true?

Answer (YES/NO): YES